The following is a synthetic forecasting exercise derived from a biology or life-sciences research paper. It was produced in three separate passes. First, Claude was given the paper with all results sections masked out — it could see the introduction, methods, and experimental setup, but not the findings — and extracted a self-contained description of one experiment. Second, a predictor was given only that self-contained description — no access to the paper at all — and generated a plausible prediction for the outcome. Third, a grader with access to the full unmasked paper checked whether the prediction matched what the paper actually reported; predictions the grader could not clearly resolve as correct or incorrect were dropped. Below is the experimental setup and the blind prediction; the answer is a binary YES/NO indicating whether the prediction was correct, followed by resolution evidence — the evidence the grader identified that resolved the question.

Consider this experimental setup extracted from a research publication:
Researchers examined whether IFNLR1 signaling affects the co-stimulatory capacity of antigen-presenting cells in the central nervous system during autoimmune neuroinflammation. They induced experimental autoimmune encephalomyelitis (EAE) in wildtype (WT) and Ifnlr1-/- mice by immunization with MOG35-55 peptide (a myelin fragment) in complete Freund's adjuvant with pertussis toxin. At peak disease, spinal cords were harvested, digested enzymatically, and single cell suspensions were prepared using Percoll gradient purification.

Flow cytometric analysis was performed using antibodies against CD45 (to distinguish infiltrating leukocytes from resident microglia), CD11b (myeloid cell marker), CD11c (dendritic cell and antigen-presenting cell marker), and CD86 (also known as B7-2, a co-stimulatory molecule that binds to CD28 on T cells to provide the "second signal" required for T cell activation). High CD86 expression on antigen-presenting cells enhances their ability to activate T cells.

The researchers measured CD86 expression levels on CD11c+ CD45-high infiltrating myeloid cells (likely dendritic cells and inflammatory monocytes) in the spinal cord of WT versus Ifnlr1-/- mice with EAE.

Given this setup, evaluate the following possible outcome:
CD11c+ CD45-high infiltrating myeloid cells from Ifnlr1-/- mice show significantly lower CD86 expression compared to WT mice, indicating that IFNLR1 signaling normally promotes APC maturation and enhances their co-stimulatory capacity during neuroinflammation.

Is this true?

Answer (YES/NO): YES